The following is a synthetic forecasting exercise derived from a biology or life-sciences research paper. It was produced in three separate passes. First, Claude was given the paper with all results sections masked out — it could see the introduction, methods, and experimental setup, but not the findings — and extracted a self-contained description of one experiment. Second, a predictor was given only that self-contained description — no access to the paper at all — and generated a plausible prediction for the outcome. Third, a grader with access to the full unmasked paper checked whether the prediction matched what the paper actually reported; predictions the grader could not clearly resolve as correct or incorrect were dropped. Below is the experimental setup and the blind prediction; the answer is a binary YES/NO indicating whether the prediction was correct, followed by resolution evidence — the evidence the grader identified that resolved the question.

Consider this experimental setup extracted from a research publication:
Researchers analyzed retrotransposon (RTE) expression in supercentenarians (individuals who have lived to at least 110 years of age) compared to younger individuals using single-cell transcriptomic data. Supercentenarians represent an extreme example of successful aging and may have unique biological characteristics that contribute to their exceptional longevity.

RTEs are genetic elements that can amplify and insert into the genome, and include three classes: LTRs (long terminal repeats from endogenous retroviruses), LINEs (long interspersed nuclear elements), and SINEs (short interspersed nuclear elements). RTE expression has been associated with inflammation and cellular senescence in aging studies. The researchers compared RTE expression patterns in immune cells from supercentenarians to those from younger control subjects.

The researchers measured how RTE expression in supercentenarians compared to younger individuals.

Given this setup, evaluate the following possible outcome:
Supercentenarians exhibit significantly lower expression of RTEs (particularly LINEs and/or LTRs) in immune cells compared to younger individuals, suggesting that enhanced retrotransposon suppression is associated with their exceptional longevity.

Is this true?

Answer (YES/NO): YES